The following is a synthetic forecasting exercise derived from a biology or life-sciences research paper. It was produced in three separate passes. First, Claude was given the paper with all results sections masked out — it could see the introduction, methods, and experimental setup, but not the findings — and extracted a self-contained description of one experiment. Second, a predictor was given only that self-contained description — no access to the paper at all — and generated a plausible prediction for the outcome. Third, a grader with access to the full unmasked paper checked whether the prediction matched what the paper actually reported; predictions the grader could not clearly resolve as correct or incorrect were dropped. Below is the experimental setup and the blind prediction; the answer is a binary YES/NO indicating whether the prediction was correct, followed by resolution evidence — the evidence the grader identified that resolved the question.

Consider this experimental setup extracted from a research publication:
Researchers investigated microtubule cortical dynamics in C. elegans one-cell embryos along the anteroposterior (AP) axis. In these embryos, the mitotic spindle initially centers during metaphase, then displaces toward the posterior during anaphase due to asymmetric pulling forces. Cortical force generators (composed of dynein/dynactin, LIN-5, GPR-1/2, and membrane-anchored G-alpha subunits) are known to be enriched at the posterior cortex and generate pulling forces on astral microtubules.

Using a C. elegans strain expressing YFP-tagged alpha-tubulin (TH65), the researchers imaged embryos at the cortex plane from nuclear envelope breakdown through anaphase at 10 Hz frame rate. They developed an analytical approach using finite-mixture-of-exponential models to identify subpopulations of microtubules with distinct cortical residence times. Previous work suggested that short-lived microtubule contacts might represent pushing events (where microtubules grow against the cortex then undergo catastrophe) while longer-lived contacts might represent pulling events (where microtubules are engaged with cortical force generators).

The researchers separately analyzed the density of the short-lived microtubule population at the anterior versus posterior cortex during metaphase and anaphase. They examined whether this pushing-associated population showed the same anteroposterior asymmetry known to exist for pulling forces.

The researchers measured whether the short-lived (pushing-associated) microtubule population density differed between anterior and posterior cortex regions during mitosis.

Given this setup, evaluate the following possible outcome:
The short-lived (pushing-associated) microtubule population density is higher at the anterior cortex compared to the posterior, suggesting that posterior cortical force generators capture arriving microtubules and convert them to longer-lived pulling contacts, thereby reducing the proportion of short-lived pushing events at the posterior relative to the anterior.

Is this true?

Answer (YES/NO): NO